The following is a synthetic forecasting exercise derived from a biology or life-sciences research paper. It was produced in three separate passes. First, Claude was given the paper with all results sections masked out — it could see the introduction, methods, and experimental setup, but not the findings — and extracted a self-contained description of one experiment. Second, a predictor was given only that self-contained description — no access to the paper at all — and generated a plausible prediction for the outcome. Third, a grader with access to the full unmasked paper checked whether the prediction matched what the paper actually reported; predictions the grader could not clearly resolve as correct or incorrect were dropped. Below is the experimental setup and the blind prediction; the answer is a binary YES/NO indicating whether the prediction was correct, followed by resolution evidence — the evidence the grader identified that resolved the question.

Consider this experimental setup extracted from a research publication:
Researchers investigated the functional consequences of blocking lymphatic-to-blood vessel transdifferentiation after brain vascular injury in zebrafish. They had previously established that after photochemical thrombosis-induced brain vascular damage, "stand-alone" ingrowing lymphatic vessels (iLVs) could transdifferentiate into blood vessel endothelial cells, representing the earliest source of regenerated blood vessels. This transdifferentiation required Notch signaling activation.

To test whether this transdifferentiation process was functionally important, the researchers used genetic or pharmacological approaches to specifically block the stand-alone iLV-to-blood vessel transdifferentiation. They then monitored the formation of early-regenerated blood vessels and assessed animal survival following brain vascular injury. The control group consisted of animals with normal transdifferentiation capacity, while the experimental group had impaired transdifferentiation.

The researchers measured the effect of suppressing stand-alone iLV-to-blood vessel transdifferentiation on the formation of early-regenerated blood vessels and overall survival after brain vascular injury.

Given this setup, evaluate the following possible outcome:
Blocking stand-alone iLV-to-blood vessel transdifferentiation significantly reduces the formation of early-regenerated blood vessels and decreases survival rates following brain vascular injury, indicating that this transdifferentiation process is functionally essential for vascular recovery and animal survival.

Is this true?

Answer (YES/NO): YES